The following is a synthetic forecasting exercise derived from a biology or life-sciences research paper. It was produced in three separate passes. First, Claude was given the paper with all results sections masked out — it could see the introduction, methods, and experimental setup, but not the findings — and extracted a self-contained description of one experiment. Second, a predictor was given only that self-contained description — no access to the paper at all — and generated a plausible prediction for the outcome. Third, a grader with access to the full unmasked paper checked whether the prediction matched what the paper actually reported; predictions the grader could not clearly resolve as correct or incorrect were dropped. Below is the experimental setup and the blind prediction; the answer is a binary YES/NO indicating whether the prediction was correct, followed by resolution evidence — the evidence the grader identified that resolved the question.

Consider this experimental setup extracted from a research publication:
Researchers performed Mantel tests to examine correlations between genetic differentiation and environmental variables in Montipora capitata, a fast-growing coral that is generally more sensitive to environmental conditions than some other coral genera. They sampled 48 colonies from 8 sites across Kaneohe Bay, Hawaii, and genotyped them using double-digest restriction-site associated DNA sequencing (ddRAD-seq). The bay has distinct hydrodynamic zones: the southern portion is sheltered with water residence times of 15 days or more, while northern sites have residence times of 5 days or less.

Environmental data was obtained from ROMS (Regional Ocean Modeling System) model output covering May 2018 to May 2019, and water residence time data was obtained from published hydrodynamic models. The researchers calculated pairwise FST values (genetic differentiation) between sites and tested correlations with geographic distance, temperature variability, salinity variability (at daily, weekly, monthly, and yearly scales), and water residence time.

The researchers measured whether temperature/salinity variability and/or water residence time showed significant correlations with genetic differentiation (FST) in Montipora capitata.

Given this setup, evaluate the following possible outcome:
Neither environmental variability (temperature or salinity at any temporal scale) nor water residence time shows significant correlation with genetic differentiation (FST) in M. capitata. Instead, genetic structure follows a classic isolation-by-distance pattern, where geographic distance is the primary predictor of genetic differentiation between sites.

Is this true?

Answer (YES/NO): NO